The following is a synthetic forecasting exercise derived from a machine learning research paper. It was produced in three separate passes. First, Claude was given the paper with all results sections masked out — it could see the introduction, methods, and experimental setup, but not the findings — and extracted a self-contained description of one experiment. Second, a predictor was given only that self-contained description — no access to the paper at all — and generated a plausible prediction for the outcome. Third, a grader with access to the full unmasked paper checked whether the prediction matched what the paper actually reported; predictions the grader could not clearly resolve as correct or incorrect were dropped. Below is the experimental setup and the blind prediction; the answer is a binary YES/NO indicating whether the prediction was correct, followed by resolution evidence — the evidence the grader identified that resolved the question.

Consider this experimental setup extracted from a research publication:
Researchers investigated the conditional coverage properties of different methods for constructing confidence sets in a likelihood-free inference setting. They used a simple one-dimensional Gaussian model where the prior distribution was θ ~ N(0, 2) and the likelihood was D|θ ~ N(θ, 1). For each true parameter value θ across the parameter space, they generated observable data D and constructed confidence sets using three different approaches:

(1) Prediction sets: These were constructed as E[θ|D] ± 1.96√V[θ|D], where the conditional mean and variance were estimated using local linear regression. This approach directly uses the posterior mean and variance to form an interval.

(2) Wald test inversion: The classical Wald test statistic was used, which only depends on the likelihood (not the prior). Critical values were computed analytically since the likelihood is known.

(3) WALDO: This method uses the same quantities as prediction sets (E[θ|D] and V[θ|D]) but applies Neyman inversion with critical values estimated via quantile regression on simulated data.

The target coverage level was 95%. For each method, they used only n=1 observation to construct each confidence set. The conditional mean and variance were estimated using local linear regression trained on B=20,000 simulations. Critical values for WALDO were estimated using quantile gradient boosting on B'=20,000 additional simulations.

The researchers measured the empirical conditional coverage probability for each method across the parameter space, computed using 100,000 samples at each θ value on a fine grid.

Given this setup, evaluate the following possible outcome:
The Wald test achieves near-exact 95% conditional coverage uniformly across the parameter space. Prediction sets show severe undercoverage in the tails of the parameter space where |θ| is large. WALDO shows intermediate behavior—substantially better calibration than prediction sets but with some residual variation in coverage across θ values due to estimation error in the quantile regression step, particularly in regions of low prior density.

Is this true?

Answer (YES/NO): NO